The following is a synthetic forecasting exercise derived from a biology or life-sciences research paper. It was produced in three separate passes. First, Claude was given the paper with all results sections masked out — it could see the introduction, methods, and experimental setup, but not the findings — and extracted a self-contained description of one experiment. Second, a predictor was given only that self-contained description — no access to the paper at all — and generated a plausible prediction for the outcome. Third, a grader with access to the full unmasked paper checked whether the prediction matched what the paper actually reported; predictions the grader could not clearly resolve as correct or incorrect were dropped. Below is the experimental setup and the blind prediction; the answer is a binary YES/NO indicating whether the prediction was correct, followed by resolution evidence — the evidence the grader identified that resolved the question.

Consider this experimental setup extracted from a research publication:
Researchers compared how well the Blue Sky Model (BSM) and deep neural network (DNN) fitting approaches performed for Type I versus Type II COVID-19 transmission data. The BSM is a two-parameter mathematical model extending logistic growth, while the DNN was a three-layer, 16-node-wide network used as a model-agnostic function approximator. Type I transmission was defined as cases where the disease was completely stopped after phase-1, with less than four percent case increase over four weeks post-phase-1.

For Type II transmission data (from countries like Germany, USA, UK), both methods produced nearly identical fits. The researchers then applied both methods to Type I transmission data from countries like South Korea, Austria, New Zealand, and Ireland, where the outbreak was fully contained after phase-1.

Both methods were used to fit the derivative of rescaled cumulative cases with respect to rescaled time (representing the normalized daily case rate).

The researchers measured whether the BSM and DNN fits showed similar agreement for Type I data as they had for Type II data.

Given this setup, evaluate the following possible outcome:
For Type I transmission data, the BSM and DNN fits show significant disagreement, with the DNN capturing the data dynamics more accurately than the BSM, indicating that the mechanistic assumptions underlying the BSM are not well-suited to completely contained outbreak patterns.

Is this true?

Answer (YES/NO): NO